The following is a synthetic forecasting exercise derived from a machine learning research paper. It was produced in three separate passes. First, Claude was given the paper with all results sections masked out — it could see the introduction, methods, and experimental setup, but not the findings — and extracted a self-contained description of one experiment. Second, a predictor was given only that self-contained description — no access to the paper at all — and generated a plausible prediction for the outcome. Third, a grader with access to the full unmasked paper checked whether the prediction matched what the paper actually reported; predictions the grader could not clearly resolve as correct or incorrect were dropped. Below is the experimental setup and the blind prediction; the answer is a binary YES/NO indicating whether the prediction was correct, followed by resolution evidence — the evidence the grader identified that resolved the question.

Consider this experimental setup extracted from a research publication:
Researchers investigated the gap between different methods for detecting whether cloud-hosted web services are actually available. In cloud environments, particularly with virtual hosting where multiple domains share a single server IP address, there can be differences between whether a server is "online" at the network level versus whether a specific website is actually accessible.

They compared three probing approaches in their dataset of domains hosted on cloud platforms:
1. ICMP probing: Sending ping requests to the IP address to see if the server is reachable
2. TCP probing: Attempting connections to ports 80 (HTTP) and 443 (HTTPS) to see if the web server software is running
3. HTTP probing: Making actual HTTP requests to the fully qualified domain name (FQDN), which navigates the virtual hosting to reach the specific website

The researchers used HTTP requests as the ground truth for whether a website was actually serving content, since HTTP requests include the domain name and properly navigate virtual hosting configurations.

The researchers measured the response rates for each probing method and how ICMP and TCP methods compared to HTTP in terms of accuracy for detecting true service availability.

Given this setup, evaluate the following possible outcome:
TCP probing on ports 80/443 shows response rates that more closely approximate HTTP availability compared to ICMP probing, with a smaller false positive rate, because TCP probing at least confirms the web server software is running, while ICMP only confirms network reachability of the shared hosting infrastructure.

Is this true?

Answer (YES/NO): NO